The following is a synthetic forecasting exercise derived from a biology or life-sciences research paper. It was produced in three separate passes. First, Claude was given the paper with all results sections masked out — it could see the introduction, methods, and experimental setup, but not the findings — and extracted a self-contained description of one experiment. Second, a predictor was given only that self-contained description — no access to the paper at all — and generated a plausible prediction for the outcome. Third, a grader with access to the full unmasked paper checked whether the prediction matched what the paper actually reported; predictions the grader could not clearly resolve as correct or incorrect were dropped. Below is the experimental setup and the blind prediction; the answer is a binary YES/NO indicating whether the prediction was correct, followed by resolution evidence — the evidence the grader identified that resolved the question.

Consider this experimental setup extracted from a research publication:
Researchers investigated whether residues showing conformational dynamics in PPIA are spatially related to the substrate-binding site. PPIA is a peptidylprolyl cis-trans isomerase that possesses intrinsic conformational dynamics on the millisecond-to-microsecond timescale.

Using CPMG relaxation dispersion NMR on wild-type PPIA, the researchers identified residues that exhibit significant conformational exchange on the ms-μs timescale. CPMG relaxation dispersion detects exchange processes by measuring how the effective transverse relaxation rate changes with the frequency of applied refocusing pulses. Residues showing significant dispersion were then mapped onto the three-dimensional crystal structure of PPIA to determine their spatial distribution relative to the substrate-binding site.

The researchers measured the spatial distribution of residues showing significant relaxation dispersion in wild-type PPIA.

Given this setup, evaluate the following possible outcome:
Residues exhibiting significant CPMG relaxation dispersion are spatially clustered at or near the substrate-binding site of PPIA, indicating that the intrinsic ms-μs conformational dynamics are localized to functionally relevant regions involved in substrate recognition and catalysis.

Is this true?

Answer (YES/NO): NO